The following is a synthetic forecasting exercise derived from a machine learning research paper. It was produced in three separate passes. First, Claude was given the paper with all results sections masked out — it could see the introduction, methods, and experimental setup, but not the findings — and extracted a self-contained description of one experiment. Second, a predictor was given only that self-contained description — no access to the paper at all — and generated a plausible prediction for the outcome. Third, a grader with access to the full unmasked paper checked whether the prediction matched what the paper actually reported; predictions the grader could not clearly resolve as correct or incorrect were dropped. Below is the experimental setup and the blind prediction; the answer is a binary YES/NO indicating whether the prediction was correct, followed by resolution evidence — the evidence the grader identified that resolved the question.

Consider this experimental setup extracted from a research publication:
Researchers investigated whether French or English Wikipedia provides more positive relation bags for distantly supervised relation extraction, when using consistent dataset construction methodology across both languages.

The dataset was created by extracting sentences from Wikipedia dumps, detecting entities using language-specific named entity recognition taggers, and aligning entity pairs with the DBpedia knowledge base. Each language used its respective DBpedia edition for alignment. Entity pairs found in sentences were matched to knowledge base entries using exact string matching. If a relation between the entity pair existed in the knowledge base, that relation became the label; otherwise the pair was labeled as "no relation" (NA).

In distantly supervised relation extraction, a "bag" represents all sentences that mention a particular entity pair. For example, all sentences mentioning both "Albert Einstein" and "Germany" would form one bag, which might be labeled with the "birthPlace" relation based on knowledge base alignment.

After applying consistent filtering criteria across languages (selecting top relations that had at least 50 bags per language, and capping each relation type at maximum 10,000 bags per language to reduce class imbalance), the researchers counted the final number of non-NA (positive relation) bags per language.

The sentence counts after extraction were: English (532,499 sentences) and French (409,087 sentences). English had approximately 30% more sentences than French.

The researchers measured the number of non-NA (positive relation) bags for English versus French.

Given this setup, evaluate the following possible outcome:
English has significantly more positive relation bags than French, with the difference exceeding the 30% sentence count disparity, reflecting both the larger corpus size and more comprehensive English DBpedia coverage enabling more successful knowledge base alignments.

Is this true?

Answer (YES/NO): NO